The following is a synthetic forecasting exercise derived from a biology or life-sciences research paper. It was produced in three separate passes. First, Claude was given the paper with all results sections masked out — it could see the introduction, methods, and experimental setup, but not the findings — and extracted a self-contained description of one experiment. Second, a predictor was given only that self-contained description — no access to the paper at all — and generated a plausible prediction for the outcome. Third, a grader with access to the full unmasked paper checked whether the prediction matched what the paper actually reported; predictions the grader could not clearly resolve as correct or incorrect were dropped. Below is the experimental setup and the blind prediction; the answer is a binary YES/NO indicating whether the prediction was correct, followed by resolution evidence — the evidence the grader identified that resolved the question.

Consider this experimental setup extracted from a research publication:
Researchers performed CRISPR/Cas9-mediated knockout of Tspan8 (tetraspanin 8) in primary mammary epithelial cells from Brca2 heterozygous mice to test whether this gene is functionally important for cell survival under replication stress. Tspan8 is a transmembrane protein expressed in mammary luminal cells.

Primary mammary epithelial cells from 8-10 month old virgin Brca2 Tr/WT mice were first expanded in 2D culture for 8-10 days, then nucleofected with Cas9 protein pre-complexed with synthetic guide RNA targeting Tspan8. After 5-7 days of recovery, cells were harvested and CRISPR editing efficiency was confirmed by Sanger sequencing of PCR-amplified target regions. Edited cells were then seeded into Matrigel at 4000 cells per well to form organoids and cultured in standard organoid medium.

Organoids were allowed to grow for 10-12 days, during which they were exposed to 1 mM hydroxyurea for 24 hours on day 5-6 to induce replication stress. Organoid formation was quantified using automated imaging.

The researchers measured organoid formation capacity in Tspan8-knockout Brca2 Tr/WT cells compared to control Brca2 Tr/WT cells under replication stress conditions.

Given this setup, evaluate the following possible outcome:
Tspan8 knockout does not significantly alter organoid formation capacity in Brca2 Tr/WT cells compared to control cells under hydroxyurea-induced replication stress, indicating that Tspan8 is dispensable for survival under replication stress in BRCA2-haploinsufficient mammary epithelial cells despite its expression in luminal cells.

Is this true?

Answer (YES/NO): NO